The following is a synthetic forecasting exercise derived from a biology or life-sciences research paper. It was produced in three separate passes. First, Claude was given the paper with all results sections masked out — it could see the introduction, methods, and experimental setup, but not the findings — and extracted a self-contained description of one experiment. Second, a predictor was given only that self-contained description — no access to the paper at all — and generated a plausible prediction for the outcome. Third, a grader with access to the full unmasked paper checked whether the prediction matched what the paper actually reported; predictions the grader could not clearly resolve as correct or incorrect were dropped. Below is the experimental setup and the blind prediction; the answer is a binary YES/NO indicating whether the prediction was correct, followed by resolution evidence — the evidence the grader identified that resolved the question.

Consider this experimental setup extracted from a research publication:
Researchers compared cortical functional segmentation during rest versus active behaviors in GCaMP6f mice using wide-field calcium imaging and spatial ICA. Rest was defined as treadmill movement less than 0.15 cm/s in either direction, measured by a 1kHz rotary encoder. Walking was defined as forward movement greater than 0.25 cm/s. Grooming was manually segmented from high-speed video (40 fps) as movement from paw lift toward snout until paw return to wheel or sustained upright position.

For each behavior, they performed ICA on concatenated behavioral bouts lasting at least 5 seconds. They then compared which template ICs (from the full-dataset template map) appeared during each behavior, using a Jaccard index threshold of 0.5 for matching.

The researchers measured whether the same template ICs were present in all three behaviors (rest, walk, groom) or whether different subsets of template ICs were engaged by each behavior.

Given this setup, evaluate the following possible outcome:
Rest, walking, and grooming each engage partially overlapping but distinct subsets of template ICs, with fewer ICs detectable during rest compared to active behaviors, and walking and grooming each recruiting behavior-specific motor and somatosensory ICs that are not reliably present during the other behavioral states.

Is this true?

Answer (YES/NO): NO